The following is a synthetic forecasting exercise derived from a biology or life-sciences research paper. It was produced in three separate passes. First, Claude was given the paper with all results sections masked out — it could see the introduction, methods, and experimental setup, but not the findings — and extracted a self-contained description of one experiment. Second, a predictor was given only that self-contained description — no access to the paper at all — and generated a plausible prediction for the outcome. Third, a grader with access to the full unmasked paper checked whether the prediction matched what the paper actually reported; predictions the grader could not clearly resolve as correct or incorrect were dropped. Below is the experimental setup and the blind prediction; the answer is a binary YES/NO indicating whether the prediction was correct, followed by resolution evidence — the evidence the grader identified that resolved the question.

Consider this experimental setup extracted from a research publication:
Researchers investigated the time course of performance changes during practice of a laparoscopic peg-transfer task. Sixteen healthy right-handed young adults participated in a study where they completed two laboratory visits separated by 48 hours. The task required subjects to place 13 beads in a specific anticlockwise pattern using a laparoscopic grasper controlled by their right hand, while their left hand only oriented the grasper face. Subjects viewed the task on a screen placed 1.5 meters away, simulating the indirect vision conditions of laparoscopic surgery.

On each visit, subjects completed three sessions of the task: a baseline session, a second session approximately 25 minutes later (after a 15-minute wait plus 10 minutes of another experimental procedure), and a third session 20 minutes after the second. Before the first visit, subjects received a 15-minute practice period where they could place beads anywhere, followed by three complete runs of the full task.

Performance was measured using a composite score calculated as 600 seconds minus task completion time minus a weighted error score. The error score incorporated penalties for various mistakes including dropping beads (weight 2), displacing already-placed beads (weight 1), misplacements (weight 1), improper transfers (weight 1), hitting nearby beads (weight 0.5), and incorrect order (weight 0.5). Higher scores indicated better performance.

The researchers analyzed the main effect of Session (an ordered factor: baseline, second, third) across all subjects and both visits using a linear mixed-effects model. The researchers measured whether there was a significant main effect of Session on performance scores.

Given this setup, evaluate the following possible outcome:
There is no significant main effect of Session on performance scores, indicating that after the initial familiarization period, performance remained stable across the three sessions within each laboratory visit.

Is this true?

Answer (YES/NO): NO